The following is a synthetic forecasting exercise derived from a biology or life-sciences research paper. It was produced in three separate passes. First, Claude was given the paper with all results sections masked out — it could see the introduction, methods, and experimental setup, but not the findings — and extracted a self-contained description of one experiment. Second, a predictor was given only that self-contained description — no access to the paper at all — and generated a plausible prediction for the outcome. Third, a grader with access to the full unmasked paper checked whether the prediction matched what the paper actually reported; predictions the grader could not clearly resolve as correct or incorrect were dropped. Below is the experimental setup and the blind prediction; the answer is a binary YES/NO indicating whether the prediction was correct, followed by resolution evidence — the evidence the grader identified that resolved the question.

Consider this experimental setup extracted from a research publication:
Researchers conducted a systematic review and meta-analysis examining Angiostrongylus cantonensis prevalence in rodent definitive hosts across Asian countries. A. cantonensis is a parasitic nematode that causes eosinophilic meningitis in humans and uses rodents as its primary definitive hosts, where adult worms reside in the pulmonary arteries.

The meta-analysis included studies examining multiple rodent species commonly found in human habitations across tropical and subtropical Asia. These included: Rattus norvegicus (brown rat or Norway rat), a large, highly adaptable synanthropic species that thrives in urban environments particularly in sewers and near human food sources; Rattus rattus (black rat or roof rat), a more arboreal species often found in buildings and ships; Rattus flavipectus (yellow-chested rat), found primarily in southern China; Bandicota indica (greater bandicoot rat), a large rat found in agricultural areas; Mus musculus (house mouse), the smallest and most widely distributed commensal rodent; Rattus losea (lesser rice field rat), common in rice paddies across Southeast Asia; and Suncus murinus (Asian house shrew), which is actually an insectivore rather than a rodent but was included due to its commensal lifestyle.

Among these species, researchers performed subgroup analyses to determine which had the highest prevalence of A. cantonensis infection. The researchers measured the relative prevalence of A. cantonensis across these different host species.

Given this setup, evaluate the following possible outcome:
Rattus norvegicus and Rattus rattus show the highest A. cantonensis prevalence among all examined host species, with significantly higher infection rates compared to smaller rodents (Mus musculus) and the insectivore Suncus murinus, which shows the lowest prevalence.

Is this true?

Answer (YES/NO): NO